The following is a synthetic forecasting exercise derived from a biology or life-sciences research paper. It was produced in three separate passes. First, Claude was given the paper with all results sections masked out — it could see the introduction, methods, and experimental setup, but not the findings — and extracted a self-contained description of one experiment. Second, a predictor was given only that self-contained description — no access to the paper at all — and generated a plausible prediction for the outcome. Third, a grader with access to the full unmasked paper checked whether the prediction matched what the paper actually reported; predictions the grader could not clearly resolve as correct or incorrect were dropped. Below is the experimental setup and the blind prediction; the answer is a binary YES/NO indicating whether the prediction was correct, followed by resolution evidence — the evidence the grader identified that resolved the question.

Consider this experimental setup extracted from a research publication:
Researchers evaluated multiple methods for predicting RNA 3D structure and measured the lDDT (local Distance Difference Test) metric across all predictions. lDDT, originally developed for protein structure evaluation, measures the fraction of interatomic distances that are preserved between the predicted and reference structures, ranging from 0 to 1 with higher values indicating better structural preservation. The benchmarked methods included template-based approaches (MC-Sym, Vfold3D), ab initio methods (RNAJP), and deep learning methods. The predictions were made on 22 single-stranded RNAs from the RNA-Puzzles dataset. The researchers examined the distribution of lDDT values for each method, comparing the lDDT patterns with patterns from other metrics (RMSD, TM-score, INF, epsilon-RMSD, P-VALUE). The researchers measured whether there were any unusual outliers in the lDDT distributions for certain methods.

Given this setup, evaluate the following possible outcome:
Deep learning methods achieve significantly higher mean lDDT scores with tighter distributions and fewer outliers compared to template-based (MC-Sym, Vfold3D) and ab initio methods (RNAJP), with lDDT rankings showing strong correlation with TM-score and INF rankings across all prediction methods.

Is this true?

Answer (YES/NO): NO